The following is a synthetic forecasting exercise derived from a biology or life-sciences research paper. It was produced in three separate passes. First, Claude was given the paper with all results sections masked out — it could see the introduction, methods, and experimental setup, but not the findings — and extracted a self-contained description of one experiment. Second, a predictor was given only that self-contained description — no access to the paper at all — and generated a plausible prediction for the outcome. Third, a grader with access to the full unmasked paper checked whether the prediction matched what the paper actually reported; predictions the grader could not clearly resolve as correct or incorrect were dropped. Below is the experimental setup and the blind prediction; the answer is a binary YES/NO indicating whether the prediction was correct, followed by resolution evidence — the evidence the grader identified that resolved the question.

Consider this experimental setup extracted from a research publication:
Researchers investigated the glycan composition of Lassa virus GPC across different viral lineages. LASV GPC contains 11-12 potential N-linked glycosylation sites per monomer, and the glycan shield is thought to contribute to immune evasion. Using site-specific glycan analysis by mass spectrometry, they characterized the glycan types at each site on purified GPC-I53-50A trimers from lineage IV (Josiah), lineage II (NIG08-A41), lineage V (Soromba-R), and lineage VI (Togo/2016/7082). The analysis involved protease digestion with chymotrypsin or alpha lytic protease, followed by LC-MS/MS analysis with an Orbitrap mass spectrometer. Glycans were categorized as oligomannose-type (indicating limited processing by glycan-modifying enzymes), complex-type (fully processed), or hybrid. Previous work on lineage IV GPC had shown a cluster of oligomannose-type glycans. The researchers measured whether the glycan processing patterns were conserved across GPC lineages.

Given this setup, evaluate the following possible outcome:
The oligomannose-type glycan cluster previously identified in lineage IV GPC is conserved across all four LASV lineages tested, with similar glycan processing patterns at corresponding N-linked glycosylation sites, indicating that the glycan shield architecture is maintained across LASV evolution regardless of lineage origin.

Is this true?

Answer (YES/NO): YES